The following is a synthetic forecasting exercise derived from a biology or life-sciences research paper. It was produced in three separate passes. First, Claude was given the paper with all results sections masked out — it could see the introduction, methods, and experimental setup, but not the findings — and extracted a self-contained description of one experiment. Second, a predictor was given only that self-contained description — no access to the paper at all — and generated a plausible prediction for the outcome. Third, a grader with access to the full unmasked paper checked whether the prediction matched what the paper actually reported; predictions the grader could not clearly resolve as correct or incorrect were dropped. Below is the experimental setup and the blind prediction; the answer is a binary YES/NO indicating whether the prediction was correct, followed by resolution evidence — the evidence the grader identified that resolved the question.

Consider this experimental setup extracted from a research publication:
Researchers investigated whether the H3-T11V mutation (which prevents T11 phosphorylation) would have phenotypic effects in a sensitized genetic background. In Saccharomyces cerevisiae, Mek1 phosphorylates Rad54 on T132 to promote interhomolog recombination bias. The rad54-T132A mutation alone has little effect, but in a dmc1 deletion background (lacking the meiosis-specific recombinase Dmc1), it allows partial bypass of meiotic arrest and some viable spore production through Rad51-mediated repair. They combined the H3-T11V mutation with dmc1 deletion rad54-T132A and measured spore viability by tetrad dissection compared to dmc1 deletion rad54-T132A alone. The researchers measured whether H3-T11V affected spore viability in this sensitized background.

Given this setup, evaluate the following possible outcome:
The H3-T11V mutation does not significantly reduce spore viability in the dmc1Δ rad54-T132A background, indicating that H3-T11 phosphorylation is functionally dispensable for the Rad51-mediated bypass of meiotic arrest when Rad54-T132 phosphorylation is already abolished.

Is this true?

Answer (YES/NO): NO